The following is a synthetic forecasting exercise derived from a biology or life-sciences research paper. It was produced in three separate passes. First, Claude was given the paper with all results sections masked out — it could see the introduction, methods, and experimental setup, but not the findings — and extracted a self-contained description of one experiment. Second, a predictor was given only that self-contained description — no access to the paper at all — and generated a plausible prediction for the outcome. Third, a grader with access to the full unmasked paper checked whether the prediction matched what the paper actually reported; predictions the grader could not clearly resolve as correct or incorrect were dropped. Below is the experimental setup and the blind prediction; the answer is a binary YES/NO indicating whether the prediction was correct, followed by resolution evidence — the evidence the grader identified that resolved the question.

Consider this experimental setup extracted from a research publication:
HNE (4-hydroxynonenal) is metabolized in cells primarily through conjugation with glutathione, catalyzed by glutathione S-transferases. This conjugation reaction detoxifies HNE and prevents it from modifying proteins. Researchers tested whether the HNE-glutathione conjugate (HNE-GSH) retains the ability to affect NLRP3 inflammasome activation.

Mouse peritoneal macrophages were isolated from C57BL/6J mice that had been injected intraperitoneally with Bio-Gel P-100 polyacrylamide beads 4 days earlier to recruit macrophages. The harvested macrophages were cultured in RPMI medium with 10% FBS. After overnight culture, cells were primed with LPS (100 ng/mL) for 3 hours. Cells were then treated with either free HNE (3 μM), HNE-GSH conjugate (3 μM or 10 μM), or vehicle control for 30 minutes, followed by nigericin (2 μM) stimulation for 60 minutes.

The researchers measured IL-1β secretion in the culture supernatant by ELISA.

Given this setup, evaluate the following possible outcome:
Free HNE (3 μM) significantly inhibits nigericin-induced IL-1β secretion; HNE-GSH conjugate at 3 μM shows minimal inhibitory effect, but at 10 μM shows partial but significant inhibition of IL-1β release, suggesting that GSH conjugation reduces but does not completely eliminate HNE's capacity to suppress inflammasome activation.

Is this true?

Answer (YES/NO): NO